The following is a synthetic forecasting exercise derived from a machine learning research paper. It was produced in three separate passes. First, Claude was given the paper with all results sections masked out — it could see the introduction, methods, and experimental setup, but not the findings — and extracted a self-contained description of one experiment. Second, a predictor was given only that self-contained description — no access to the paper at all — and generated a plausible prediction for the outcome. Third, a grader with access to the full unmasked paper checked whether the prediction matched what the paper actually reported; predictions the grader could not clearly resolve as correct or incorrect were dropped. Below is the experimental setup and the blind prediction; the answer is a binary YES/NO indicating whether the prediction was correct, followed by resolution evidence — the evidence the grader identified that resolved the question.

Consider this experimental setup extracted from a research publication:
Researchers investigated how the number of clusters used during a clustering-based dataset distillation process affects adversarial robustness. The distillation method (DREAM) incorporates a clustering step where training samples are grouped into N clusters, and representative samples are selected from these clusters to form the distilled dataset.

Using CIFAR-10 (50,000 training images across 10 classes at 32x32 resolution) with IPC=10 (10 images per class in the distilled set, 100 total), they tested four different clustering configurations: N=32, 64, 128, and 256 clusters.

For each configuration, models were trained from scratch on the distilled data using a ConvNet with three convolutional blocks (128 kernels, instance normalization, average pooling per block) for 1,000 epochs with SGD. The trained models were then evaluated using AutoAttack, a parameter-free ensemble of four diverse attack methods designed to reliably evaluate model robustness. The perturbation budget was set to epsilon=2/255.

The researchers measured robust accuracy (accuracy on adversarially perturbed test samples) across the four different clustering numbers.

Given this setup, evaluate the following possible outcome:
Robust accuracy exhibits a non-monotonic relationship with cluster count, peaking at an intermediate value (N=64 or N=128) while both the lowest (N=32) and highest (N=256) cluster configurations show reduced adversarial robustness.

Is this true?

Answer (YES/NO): YES